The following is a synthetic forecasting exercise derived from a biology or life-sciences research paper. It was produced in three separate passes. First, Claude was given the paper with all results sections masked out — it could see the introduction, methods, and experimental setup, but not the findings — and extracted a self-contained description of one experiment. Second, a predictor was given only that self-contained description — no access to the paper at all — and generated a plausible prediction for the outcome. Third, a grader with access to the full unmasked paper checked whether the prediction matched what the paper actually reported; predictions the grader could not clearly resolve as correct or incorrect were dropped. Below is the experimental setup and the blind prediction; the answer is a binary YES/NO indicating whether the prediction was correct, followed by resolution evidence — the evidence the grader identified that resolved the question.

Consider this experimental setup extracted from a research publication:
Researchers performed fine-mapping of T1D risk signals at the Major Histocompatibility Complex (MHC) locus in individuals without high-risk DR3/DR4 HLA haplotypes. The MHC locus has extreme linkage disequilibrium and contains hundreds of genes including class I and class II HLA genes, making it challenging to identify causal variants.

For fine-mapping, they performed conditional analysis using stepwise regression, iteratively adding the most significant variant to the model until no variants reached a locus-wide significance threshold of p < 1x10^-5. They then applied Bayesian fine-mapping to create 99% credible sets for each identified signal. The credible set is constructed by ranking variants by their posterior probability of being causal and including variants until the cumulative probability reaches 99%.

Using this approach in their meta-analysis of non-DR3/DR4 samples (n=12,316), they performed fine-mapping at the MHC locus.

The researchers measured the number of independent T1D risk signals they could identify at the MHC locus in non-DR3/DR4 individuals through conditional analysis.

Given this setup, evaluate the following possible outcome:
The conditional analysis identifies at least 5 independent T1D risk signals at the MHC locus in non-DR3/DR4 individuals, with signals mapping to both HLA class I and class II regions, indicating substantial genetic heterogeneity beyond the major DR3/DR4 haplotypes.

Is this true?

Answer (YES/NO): YES